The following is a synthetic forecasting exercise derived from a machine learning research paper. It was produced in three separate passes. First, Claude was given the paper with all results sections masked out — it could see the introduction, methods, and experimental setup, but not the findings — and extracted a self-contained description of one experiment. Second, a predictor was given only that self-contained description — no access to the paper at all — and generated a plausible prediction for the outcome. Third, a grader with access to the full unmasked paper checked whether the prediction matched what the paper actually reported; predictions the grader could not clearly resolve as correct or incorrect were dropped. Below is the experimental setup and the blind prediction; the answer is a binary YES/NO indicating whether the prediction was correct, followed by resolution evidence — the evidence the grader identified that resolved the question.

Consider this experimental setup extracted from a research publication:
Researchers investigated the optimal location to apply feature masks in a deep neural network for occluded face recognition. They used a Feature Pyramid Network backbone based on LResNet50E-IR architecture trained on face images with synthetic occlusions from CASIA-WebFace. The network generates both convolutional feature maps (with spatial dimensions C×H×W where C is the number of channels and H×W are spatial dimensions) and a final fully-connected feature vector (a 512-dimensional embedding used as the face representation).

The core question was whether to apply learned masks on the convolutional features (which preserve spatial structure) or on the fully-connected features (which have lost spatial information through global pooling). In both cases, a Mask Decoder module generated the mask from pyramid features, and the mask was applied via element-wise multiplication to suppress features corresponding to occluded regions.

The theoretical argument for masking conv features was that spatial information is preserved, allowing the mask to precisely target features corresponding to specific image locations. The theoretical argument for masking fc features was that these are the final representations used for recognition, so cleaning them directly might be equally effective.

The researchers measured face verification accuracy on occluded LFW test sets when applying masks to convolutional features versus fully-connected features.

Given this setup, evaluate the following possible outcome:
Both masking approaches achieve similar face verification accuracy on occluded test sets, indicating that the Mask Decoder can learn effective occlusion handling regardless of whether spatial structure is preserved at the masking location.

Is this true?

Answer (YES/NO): NO